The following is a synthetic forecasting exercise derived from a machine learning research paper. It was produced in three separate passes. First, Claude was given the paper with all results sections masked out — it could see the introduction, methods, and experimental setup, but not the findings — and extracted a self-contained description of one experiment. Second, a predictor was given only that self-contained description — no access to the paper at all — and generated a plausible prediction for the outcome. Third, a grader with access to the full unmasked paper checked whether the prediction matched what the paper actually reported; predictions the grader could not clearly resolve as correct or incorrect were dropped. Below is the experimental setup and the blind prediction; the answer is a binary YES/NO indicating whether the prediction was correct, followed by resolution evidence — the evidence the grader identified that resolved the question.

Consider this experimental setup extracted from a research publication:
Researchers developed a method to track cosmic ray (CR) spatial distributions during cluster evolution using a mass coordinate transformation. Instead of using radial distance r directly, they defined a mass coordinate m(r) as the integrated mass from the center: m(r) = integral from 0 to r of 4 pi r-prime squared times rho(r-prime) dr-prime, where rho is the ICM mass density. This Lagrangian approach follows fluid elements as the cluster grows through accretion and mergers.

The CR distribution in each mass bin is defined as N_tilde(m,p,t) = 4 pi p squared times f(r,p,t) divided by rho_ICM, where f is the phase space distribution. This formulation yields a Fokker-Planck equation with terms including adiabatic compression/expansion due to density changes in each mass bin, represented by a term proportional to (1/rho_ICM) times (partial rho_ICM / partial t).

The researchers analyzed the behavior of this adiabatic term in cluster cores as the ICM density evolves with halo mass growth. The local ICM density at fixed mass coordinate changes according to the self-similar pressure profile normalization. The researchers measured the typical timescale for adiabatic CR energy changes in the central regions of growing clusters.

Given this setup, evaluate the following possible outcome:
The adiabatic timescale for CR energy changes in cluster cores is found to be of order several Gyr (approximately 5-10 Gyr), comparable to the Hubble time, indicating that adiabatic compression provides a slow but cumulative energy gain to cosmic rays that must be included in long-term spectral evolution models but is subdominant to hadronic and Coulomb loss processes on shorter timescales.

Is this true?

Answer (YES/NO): NO